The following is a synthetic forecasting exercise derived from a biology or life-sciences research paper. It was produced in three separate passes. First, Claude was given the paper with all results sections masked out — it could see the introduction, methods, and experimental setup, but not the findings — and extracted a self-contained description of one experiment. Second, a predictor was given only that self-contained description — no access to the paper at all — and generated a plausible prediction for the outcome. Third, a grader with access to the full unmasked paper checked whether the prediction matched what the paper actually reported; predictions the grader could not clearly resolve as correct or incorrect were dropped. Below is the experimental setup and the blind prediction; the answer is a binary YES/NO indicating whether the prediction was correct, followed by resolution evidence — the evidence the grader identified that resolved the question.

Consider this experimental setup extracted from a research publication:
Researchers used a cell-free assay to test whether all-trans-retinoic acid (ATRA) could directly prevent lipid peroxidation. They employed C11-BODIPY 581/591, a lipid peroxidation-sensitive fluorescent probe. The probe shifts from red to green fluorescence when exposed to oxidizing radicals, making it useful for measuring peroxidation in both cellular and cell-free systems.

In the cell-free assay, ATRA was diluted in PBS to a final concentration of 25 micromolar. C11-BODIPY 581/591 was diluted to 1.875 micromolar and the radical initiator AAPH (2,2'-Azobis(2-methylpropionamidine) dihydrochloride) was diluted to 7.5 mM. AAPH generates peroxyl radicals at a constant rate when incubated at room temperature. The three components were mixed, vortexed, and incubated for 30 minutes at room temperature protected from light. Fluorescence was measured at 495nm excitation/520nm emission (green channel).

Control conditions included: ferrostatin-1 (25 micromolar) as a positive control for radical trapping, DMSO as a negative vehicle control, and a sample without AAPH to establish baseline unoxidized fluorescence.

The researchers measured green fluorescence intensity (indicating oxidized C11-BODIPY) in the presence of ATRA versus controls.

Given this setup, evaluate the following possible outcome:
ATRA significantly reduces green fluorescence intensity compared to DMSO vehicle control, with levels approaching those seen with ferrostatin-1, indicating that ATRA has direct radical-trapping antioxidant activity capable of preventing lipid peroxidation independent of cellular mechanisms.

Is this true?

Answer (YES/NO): NO